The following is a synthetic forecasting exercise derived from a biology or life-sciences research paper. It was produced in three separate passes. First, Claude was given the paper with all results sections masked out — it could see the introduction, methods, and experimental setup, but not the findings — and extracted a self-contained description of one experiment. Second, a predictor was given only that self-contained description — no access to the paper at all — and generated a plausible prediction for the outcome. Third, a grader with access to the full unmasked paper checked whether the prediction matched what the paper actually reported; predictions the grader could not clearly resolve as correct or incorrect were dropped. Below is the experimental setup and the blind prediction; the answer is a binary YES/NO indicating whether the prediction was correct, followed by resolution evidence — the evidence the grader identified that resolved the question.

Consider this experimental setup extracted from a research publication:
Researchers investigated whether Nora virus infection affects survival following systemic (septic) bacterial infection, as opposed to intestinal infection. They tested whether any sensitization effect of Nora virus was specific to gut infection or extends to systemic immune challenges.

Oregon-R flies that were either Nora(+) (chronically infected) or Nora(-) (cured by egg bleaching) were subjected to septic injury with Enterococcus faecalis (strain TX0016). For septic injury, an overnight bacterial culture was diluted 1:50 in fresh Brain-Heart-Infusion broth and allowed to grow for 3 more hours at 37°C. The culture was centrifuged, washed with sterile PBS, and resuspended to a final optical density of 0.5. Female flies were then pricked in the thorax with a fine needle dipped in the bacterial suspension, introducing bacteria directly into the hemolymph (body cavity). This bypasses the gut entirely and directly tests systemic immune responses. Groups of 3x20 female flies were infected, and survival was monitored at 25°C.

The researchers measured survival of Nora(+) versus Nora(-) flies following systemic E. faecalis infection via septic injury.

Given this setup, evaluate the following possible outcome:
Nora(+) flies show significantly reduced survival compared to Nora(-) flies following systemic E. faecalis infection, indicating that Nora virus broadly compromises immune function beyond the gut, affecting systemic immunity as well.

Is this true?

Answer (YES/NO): NO